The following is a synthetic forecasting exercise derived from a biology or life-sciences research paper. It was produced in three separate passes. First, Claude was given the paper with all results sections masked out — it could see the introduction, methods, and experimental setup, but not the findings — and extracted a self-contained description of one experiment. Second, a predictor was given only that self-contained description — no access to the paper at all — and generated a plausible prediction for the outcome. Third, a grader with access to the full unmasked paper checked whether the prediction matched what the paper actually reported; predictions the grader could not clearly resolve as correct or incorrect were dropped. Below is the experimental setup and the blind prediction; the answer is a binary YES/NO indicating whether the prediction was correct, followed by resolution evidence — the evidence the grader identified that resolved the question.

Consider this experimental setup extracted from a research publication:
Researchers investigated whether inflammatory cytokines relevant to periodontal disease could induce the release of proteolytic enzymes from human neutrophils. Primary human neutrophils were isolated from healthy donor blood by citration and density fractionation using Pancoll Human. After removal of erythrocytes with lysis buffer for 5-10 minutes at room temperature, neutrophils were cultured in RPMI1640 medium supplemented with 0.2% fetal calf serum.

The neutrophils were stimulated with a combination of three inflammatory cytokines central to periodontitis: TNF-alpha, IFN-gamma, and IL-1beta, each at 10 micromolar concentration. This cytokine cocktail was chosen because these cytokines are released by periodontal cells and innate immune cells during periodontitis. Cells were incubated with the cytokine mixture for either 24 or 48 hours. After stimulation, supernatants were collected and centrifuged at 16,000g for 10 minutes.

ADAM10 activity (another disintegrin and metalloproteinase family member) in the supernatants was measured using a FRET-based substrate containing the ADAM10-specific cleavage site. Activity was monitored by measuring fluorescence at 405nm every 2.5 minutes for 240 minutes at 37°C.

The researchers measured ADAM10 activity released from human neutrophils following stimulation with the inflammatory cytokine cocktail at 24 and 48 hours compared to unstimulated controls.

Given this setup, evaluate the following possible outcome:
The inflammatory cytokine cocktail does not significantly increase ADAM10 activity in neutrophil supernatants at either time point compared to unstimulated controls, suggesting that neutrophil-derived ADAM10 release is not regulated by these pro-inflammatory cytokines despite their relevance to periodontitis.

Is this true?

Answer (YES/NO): NO